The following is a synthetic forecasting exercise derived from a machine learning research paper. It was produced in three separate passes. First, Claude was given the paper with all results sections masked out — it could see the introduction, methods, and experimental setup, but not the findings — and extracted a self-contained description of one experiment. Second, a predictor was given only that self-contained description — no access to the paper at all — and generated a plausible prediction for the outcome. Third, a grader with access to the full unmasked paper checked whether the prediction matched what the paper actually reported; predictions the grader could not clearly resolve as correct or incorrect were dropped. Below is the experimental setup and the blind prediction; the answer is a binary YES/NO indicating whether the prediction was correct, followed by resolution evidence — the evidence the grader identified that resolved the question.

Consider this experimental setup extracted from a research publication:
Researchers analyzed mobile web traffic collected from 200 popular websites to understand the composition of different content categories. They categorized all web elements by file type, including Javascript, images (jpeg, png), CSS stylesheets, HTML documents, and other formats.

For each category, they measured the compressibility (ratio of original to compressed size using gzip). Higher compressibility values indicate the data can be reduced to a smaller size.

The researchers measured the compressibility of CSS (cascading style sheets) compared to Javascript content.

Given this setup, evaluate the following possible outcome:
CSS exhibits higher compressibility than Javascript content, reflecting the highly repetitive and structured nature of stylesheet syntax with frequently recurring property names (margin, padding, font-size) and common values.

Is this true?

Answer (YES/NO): YES